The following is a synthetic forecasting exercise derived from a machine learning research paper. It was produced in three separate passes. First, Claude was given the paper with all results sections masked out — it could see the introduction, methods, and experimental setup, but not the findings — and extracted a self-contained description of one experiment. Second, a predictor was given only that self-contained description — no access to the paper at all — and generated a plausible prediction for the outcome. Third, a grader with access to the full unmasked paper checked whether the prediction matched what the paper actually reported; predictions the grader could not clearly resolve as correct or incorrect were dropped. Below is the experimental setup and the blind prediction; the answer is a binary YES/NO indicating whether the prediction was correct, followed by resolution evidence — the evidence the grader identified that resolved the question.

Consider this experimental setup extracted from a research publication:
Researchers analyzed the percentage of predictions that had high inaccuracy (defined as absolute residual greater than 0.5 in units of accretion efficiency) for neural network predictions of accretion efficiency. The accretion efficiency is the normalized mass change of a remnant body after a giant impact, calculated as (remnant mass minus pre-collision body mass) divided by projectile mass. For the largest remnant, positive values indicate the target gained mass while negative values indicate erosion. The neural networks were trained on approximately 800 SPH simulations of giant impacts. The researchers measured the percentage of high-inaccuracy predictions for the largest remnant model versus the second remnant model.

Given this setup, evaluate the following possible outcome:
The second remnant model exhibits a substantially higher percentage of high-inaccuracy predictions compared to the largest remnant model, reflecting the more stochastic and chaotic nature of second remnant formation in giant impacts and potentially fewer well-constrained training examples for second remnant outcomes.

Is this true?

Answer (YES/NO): NO